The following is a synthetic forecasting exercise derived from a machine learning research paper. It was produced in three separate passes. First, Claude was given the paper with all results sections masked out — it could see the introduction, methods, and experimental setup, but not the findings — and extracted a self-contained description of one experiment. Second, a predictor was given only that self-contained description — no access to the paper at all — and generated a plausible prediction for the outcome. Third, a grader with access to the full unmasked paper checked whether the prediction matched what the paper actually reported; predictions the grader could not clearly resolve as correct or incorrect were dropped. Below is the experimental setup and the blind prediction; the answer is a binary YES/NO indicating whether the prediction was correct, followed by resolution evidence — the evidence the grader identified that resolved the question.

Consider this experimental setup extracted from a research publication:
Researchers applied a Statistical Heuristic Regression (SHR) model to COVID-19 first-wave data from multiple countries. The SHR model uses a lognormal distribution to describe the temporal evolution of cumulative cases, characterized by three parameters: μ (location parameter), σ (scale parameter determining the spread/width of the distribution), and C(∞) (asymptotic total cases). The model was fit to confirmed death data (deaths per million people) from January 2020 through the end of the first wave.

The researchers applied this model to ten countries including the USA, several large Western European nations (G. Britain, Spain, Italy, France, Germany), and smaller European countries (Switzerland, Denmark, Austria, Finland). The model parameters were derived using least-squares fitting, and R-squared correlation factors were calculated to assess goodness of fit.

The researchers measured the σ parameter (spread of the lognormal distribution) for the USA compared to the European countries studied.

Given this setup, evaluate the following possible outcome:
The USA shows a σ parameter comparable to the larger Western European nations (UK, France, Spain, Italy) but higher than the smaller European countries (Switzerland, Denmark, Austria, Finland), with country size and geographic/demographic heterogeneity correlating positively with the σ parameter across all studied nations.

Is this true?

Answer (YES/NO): NO